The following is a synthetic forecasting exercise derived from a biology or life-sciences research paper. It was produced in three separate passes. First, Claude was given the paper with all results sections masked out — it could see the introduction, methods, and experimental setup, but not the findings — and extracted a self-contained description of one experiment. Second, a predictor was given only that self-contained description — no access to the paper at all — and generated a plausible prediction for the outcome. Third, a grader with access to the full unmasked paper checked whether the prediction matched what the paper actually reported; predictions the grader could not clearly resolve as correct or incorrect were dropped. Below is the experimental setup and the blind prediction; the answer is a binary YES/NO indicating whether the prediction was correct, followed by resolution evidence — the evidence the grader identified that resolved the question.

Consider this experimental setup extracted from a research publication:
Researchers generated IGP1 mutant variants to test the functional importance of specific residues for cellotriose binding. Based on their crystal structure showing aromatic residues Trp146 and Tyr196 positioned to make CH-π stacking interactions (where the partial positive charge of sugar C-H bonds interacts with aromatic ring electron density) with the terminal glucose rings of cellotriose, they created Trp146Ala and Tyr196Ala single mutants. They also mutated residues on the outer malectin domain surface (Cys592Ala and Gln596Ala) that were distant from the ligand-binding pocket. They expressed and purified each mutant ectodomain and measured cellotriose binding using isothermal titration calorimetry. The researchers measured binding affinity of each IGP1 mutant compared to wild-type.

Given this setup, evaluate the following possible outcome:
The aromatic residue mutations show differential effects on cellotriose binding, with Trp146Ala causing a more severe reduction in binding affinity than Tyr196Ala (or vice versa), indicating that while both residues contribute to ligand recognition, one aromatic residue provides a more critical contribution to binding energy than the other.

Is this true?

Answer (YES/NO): NO